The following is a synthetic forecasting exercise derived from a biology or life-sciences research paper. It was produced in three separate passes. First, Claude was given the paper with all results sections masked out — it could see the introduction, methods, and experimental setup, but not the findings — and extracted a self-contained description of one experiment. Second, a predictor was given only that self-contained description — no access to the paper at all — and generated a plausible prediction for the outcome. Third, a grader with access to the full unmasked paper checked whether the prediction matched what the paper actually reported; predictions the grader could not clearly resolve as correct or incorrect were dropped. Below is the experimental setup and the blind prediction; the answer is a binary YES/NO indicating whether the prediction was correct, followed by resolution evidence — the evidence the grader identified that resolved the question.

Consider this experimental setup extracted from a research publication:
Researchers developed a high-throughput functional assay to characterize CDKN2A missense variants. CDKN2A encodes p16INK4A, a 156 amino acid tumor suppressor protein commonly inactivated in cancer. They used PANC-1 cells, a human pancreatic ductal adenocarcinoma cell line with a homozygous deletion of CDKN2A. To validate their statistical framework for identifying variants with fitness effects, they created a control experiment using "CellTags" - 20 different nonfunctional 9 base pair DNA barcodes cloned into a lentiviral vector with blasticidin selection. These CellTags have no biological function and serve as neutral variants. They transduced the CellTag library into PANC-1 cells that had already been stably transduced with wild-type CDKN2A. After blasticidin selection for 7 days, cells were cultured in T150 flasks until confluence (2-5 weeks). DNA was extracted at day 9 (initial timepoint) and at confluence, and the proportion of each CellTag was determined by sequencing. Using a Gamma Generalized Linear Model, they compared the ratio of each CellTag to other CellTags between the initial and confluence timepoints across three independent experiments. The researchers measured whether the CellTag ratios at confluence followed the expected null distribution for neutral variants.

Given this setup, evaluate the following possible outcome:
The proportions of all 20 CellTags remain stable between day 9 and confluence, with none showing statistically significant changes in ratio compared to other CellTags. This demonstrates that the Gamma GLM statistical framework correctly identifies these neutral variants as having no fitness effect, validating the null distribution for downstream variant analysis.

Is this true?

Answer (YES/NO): YES